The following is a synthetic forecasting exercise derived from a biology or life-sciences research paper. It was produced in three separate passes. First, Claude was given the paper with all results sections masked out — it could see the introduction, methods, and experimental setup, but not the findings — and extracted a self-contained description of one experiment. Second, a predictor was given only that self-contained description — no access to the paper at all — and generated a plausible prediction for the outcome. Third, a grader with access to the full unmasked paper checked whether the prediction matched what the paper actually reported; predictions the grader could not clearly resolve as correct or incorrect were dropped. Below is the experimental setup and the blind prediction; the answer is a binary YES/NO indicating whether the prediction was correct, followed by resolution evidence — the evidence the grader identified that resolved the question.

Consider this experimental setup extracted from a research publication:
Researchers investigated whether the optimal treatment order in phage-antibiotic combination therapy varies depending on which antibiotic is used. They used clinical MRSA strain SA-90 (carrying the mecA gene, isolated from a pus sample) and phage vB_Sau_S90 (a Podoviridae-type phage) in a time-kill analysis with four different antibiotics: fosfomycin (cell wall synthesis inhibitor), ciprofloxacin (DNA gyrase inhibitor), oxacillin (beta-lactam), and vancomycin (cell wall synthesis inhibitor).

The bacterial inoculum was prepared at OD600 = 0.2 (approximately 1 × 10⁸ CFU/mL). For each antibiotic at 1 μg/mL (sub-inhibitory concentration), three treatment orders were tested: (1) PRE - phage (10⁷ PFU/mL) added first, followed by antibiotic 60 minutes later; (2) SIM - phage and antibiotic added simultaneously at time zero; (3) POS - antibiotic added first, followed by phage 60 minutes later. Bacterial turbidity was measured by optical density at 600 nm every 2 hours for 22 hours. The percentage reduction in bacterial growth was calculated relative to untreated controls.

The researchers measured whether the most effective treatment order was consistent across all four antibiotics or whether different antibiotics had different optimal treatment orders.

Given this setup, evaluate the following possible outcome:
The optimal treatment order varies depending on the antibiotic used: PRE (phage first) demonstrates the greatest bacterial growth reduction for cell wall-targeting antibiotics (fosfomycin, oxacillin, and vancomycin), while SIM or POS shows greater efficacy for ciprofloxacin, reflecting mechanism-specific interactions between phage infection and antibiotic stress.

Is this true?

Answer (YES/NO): NO